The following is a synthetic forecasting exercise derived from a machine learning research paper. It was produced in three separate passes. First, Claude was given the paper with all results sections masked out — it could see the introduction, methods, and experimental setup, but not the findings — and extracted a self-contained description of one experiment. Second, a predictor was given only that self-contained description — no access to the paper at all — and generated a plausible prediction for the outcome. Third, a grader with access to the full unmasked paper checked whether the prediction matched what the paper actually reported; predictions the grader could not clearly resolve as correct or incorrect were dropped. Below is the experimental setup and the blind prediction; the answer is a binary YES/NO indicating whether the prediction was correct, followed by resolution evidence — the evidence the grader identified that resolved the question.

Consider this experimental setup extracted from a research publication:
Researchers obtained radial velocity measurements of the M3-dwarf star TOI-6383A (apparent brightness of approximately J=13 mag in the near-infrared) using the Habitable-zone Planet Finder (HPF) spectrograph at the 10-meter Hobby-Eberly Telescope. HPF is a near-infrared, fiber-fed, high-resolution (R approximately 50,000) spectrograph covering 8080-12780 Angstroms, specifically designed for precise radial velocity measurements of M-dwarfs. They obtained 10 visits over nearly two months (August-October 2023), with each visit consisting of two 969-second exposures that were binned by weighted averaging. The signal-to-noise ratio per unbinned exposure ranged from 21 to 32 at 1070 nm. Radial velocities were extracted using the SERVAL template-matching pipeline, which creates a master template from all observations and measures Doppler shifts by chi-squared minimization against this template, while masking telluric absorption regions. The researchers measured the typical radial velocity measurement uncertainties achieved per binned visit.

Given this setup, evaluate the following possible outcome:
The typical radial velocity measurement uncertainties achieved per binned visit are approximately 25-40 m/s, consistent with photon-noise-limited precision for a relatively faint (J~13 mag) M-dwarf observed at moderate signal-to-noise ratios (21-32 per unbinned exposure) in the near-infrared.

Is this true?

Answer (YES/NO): NO